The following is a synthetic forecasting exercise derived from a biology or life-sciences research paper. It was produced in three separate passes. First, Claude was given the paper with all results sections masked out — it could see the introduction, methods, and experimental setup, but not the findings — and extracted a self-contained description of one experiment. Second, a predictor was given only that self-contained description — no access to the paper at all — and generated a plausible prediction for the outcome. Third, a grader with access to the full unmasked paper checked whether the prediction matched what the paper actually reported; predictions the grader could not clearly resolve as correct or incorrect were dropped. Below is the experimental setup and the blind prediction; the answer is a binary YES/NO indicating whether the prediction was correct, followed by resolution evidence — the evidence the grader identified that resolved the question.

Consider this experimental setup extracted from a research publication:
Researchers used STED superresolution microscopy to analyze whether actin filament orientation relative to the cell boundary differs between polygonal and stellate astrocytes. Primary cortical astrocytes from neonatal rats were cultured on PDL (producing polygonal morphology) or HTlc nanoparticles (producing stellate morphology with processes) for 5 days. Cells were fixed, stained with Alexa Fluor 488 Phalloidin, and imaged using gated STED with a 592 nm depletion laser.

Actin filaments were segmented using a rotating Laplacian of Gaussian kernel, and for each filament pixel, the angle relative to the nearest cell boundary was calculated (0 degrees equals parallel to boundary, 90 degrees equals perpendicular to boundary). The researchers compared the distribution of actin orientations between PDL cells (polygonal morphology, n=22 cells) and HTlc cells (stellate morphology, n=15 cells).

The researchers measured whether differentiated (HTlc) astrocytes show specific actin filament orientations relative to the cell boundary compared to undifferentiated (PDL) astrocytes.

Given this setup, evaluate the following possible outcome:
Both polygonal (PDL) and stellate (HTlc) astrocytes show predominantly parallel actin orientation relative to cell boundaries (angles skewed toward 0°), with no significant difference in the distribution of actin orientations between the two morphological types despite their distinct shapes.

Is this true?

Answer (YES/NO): NO